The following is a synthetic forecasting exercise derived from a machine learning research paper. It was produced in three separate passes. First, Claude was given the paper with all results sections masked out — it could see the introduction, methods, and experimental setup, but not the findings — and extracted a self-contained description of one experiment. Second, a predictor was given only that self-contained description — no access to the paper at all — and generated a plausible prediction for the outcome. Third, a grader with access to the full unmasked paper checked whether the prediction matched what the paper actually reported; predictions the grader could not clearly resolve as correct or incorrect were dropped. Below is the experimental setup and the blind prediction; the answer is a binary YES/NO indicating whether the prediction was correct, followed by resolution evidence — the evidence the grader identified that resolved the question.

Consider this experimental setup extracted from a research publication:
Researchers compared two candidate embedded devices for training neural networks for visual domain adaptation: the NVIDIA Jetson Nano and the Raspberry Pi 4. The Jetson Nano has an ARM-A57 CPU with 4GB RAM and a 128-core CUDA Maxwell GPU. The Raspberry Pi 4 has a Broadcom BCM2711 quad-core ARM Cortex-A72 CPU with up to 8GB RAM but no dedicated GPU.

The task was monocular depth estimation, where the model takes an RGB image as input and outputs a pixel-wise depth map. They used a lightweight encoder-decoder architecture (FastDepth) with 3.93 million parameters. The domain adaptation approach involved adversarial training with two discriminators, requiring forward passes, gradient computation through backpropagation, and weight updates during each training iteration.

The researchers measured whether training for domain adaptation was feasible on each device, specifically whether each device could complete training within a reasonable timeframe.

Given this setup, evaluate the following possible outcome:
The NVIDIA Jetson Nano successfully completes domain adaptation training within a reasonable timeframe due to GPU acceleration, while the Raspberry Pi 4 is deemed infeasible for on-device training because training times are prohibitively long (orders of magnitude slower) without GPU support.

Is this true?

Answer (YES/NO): NO